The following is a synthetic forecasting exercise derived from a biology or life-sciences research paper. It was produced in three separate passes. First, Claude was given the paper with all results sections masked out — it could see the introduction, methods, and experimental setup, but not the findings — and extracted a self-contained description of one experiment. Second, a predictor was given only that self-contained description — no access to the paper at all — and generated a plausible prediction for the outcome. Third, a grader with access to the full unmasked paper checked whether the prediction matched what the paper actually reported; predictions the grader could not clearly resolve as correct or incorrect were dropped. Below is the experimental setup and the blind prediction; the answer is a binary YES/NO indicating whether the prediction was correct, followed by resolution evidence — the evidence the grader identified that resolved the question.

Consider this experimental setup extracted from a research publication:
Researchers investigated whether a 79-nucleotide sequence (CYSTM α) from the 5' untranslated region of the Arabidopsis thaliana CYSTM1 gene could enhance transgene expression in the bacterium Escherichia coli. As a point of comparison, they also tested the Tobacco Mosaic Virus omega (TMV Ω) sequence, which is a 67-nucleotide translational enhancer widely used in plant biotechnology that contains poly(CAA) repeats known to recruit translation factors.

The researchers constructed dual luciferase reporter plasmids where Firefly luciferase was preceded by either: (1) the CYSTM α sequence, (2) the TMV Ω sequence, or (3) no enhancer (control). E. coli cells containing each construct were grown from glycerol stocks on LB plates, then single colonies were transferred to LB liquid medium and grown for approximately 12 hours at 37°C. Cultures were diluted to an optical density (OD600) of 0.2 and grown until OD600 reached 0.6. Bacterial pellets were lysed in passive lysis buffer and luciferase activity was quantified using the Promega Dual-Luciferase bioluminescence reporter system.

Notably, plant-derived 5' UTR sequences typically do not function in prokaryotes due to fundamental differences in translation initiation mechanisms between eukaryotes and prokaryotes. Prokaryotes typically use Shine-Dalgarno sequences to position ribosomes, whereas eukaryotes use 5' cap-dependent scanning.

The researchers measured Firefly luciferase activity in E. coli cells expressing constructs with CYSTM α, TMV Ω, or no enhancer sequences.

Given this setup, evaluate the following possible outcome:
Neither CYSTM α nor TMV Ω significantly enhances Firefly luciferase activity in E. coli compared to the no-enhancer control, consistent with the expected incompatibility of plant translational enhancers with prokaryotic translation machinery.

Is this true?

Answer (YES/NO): NO